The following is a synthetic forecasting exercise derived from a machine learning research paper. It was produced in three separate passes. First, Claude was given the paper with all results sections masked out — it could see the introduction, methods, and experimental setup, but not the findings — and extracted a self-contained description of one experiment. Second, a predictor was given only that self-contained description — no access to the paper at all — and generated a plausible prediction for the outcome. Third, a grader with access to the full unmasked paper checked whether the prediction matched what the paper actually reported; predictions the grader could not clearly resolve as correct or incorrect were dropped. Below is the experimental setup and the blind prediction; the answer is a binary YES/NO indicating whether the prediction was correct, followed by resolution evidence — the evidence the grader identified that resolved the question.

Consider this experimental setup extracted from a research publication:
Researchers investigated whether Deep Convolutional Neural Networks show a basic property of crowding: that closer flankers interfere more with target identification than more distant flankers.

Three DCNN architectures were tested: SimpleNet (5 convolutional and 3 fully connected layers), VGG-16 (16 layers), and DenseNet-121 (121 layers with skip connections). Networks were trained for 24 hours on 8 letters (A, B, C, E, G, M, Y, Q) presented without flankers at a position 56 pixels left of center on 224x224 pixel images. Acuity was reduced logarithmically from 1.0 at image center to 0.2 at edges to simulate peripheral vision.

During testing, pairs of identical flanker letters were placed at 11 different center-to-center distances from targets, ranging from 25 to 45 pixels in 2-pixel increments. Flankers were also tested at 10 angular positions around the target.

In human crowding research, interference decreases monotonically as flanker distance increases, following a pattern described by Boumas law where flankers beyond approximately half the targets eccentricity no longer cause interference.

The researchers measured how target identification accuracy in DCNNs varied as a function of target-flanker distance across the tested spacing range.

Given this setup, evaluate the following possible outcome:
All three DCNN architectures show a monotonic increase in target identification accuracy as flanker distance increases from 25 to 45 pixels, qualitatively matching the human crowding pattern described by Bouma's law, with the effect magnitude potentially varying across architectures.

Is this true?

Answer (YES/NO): NO